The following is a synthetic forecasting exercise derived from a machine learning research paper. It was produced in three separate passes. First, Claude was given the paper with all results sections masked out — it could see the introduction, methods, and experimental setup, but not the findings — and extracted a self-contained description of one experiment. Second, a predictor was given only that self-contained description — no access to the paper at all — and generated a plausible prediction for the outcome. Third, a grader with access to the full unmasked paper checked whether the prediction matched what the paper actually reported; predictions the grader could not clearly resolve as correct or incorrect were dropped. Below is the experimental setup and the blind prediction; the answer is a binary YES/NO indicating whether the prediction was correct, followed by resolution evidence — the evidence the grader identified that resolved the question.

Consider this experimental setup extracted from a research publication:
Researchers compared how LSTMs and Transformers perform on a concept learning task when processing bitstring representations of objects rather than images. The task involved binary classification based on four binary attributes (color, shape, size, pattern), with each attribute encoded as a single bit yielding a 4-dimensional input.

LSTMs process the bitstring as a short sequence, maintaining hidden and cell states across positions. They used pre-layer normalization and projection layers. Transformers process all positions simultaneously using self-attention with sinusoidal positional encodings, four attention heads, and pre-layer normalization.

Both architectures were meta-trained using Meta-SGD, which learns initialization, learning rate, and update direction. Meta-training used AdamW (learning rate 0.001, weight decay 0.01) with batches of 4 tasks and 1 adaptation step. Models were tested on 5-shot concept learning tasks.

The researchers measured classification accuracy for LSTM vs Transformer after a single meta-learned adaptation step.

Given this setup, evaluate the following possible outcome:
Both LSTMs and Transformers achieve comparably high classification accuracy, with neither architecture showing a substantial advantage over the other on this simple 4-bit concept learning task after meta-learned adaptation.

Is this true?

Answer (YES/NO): YES